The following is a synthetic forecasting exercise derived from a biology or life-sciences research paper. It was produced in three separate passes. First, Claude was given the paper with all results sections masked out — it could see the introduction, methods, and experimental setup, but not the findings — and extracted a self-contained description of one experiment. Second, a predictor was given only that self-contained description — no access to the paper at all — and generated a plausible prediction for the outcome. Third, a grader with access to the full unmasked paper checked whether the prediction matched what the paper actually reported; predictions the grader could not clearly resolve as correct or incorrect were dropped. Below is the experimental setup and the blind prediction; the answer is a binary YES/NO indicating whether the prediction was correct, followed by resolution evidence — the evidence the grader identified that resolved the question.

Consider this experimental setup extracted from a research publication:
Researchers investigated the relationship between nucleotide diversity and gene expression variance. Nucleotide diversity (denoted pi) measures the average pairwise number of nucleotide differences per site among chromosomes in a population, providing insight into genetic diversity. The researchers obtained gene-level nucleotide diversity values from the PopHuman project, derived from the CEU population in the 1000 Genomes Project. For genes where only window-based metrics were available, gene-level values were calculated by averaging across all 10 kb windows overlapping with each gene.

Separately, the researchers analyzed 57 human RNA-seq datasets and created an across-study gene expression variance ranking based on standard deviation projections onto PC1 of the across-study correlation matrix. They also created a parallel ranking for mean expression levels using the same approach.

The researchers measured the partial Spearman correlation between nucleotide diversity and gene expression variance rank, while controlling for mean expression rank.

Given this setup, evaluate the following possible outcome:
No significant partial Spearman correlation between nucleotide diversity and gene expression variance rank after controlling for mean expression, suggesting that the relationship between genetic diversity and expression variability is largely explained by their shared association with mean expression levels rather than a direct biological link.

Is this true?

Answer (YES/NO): NO